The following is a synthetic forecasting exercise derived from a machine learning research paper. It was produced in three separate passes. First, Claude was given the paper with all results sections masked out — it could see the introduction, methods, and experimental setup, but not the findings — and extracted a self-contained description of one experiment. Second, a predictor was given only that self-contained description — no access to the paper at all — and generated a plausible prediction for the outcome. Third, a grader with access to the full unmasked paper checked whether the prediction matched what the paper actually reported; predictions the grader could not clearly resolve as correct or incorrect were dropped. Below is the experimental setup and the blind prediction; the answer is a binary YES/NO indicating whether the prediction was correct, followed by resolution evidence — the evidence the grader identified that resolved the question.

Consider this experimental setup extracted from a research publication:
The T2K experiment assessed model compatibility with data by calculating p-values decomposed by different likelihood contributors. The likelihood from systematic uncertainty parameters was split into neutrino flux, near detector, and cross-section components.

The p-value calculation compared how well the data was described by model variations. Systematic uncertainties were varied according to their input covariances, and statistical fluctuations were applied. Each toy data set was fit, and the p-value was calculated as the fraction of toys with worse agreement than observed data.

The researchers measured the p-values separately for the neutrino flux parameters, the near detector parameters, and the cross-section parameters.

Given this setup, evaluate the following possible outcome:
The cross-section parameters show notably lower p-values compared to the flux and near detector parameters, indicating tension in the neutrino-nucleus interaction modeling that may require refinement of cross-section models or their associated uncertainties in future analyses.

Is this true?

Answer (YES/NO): YES